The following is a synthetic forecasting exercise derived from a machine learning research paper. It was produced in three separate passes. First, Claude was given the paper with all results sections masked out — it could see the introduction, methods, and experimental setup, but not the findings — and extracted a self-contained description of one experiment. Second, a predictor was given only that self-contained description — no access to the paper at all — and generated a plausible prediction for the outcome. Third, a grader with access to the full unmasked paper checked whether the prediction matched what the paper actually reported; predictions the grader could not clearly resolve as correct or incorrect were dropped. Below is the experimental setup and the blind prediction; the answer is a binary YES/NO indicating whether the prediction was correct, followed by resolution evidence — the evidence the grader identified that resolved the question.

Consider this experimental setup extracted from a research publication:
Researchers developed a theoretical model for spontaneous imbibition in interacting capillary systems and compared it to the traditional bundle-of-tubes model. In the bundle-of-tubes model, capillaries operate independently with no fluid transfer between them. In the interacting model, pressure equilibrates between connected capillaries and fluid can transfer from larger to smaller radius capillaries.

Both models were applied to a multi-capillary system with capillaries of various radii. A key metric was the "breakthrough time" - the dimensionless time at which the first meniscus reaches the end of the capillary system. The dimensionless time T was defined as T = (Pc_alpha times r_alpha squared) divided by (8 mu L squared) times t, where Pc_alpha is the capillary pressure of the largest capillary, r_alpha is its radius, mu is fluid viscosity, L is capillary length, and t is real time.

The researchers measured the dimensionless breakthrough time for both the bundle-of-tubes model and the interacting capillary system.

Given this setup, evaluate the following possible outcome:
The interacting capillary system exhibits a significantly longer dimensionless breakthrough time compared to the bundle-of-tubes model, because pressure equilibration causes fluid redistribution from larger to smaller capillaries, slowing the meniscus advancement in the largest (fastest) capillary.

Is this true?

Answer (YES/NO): NO